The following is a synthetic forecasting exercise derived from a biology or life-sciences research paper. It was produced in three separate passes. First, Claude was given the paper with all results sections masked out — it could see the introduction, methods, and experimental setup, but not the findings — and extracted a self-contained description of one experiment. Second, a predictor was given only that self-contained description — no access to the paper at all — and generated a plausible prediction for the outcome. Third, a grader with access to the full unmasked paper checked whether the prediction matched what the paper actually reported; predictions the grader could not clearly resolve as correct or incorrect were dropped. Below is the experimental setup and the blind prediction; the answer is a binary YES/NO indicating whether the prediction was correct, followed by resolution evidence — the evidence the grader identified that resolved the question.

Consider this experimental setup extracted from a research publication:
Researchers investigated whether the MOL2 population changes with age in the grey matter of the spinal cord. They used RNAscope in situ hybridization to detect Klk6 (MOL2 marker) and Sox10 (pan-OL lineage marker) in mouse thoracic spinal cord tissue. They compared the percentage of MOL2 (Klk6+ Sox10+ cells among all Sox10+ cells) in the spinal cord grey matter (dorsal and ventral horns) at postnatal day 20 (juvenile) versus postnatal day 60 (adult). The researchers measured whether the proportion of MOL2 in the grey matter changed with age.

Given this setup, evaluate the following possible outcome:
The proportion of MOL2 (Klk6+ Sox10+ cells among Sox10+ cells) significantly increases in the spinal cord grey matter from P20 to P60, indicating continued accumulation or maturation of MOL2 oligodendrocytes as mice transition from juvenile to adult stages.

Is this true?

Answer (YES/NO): NO